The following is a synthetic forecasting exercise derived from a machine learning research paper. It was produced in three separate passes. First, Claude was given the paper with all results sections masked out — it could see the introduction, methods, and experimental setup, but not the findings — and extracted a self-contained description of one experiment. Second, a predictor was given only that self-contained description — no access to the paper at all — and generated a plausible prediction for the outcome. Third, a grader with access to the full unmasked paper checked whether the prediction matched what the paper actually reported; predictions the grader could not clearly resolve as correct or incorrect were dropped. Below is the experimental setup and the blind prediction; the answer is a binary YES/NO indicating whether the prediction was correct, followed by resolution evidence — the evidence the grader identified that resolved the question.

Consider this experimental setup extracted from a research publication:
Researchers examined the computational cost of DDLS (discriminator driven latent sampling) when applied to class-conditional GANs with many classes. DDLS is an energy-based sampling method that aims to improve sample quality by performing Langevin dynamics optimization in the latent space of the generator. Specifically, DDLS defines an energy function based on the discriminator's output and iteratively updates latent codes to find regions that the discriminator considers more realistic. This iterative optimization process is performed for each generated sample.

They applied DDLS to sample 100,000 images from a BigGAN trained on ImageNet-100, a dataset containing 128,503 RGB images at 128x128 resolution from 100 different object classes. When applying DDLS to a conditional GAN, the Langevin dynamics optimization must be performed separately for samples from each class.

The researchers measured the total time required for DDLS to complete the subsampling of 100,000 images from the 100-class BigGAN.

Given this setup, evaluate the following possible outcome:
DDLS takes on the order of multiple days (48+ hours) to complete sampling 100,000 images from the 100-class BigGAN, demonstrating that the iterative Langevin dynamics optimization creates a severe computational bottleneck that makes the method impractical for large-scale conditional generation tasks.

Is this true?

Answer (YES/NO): YES